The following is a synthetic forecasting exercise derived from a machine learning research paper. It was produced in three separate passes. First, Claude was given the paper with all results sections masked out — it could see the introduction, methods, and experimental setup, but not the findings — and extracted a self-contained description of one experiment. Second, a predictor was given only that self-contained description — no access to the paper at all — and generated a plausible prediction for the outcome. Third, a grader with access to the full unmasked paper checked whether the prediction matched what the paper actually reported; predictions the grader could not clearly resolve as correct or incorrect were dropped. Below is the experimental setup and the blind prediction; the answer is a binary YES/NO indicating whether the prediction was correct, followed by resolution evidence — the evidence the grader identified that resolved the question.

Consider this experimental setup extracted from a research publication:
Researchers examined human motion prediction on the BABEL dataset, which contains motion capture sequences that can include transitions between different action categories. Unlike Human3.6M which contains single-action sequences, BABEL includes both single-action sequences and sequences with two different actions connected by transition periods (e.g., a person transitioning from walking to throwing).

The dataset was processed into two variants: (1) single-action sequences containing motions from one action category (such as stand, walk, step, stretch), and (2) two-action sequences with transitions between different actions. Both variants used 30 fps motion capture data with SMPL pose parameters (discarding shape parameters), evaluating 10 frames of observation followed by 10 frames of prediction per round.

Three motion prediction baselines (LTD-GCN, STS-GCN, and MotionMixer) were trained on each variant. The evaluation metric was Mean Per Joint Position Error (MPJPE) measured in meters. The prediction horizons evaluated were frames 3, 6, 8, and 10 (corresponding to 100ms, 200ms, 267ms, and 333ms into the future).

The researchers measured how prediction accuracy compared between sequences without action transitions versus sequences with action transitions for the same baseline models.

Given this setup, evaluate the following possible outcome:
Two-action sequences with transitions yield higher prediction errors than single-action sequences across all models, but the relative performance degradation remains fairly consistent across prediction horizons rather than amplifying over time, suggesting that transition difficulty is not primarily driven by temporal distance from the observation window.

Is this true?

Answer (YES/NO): NO